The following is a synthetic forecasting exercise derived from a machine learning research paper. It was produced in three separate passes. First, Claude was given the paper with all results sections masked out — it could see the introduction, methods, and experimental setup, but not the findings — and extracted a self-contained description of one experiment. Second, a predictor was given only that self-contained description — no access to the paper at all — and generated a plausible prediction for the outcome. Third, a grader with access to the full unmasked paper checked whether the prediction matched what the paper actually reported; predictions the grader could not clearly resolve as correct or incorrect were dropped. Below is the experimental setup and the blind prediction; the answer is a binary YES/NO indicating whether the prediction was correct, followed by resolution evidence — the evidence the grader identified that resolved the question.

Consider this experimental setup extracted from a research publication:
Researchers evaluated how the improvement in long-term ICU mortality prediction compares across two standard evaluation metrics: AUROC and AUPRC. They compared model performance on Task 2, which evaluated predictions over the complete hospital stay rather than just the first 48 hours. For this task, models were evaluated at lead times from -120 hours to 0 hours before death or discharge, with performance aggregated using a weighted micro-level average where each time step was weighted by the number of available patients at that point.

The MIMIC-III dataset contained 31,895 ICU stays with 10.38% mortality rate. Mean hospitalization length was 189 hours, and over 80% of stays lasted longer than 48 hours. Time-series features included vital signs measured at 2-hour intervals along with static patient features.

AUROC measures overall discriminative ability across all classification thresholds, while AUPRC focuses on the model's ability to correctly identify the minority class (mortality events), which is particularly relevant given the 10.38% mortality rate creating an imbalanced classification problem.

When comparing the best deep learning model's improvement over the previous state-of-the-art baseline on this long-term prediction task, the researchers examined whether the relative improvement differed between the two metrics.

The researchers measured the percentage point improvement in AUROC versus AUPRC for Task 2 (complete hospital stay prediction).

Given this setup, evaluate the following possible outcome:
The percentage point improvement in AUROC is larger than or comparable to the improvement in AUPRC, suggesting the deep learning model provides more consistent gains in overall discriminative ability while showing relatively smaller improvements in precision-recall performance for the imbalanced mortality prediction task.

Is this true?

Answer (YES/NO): NO